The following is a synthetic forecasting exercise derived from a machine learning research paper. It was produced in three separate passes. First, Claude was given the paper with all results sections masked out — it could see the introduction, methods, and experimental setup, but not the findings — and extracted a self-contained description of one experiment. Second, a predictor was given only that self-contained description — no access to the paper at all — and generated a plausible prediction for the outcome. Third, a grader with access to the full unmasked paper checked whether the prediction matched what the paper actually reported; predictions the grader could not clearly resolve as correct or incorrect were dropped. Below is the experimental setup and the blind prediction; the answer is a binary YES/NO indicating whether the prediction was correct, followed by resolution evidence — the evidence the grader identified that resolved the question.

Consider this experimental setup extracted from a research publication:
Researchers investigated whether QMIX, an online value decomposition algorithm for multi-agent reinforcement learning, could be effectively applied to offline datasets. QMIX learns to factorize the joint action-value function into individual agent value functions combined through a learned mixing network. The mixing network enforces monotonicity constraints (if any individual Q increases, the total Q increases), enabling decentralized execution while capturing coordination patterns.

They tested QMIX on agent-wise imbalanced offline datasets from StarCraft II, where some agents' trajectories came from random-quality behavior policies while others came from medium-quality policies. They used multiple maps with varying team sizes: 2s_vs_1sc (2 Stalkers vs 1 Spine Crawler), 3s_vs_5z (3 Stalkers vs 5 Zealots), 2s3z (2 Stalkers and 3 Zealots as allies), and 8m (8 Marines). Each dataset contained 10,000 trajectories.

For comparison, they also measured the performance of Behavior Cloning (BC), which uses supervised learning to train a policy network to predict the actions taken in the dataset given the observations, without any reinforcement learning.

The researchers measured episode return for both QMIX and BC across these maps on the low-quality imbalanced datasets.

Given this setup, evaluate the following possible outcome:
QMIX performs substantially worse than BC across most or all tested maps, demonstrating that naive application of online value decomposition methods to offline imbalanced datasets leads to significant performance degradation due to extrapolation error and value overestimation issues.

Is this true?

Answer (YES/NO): YES